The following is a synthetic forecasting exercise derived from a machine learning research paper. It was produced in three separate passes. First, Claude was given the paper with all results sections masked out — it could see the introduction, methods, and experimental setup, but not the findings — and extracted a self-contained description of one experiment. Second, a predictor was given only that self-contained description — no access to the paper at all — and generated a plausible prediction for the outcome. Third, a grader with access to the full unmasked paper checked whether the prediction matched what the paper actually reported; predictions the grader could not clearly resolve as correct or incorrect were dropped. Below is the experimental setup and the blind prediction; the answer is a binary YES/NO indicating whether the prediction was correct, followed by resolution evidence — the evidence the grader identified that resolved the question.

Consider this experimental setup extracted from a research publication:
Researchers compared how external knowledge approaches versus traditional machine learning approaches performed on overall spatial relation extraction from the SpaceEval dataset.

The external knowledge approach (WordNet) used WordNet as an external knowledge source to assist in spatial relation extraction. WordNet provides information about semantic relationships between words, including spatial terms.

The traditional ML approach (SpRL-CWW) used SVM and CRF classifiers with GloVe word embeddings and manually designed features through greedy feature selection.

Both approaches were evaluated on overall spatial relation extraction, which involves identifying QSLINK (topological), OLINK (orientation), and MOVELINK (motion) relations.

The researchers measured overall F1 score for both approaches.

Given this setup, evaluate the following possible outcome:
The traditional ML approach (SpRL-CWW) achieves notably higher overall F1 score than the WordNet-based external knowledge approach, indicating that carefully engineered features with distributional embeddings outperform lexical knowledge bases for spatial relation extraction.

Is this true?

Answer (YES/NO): YES